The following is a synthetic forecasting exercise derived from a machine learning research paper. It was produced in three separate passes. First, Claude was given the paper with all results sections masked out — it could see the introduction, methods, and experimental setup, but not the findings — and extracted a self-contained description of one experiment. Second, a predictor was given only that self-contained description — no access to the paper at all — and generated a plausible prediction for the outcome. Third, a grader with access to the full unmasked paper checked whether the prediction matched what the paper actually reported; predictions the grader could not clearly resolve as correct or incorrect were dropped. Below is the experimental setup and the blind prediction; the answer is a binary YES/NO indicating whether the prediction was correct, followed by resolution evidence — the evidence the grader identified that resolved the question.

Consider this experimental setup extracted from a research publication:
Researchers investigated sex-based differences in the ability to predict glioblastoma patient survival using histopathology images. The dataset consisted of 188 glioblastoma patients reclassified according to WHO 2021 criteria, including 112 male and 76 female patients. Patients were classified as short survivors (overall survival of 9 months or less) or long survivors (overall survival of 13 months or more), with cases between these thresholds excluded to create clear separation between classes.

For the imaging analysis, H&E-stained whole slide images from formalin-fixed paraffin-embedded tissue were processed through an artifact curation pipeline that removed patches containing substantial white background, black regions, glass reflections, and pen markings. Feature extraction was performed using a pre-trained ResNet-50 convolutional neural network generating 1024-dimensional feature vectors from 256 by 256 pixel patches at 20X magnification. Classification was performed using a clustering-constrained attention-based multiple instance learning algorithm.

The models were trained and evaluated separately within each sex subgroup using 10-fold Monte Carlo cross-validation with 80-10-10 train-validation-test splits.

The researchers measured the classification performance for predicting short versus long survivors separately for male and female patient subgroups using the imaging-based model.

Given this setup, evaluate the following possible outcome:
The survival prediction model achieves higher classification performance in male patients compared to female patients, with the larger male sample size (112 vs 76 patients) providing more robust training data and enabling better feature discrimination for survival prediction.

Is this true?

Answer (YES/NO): NO